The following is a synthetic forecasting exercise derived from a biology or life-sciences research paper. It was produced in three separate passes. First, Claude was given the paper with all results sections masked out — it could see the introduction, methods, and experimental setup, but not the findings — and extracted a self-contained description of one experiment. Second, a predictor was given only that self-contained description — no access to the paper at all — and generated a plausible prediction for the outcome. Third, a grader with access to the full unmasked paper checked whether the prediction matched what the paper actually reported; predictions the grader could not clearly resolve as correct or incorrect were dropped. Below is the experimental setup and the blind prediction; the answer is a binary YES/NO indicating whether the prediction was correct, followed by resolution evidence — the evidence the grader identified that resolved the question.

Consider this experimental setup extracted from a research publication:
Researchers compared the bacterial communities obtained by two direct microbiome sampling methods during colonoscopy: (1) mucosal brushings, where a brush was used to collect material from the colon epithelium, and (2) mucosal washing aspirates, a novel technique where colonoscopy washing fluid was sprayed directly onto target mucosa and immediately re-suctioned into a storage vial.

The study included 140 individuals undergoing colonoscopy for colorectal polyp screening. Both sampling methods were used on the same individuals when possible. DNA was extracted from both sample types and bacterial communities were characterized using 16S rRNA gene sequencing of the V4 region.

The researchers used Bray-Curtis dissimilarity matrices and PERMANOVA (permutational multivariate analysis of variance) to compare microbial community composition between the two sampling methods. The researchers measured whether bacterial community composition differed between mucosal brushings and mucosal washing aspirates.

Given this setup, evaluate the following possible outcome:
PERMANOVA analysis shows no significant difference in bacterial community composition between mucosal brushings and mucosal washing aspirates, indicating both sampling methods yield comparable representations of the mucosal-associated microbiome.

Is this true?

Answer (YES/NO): YES